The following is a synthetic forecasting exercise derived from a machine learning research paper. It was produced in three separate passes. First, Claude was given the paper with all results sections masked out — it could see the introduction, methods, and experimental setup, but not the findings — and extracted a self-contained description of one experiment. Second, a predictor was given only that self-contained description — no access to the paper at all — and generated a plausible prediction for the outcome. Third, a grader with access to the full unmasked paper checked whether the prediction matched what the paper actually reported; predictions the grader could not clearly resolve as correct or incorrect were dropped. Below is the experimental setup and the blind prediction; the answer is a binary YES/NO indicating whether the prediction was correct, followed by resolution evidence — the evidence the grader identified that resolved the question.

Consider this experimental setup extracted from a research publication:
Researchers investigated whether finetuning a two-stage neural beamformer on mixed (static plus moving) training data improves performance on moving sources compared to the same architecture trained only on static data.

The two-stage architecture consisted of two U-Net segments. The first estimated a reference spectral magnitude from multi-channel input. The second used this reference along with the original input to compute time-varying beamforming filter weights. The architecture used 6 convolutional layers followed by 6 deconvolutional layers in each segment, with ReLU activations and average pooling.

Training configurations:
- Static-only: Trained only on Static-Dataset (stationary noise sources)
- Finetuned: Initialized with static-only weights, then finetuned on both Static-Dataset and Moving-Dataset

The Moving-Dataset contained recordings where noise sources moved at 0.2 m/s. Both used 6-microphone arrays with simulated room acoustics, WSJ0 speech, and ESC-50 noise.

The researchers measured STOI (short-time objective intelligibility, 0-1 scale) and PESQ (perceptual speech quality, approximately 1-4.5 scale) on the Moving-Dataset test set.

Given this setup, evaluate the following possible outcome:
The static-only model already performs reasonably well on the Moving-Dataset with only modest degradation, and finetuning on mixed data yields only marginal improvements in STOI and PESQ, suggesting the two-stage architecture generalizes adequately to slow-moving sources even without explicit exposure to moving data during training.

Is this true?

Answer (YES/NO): YES